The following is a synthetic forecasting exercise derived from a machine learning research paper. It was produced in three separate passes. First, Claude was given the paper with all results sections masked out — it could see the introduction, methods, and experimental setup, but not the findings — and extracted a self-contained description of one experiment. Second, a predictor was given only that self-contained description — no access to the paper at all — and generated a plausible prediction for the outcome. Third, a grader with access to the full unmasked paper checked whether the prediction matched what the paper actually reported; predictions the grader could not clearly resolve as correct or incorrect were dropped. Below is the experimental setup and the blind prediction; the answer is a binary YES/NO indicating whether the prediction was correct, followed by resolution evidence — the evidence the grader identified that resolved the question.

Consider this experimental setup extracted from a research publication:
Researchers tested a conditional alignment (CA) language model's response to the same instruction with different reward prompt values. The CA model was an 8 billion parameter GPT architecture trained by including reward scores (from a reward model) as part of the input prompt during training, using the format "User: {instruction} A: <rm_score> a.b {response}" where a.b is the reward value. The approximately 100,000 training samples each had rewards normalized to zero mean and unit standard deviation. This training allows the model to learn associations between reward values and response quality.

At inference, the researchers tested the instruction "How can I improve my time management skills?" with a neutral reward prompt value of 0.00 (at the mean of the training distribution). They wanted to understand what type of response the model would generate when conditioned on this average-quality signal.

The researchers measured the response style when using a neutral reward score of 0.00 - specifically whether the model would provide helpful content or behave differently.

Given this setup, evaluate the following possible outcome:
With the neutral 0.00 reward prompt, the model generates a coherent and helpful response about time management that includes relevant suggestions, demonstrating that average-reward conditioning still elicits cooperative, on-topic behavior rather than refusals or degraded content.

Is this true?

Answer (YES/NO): NO